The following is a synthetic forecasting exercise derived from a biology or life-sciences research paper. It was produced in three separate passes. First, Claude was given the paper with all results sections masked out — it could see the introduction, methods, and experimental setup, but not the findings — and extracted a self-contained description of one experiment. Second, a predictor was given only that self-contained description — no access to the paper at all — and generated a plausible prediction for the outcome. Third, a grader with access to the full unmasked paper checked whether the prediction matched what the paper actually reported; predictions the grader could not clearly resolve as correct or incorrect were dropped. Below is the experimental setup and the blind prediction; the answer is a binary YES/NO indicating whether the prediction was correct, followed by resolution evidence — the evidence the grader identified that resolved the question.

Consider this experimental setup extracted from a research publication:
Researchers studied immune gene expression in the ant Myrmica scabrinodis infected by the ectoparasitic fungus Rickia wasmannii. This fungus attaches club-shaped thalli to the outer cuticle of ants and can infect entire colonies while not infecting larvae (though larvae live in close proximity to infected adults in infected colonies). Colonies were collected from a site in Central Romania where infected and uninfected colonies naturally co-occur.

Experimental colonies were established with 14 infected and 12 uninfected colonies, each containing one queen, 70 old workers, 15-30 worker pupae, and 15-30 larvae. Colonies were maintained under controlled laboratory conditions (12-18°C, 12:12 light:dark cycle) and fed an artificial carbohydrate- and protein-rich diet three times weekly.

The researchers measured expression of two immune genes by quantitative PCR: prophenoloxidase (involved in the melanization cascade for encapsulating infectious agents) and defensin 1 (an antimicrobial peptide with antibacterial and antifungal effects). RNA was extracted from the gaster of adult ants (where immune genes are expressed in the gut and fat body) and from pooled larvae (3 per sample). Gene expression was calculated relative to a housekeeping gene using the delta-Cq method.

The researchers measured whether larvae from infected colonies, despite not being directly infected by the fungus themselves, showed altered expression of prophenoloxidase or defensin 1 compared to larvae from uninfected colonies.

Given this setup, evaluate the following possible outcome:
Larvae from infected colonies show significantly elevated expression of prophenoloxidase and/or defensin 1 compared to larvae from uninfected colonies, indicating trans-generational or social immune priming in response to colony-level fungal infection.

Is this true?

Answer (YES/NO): NO